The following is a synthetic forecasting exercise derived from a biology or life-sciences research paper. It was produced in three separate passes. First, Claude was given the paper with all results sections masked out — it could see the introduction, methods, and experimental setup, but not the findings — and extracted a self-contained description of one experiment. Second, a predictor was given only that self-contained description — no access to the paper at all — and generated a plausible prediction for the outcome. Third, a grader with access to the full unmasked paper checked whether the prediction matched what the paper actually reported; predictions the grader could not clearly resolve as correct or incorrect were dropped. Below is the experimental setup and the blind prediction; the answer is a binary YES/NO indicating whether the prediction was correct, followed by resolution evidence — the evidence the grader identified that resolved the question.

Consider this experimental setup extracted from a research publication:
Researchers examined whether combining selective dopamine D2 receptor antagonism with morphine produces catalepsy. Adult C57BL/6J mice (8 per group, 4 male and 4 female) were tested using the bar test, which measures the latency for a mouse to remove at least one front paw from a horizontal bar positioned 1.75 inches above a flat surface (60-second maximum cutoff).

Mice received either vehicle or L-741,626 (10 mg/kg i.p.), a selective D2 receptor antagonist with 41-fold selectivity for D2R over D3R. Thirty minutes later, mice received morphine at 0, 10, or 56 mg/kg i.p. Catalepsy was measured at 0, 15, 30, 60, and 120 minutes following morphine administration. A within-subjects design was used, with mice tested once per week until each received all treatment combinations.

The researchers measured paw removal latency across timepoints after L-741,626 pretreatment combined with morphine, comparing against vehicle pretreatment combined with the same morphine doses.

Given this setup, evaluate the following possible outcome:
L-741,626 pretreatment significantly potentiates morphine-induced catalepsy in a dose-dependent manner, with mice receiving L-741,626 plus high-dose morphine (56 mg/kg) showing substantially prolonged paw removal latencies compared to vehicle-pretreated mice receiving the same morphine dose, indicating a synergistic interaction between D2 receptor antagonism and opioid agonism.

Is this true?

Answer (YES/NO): NO